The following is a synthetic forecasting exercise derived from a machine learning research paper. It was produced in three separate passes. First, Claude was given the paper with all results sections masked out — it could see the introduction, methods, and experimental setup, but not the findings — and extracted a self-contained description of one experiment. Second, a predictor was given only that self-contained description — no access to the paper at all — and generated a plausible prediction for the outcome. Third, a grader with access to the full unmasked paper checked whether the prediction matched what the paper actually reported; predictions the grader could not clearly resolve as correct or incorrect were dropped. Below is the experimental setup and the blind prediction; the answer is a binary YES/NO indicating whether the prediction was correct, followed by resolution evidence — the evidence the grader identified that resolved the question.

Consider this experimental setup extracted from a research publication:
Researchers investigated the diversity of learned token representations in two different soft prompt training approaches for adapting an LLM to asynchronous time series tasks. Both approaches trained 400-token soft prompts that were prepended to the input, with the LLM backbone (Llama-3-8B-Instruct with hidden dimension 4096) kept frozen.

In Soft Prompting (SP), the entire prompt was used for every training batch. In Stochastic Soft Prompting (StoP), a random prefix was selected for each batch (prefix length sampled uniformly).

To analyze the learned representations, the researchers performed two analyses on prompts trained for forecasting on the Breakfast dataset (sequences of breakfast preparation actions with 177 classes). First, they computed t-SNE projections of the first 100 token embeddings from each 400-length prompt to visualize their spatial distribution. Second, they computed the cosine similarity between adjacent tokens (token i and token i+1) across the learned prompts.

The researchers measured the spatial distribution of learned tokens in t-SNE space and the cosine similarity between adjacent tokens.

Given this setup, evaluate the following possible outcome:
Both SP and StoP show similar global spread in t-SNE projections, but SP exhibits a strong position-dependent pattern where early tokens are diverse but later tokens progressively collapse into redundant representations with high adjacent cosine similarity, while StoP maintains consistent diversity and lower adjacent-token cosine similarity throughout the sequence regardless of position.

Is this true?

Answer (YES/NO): NO